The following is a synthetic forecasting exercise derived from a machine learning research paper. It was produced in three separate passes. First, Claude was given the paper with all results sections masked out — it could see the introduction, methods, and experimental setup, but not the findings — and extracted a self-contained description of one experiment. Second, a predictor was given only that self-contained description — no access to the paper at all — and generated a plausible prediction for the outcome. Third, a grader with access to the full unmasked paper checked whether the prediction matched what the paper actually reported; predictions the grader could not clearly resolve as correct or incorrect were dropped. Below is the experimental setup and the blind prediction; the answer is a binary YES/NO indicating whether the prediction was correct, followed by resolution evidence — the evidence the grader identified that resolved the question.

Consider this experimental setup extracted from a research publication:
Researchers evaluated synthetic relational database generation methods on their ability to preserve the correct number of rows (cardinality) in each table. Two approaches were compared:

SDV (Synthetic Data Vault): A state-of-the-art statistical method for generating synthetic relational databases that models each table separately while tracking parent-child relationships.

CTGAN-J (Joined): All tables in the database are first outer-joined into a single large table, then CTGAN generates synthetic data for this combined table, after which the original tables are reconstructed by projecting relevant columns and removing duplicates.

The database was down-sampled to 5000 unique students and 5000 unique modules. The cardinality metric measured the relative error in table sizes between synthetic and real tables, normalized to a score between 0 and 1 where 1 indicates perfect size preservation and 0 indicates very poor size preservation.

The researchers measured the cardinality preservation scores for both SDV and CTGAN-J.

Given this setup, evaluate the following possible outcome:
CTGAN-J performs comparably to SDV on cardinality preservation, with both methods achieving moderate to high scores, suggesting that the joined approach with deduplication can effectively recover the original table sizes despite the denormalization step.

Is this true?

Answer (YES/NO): NO